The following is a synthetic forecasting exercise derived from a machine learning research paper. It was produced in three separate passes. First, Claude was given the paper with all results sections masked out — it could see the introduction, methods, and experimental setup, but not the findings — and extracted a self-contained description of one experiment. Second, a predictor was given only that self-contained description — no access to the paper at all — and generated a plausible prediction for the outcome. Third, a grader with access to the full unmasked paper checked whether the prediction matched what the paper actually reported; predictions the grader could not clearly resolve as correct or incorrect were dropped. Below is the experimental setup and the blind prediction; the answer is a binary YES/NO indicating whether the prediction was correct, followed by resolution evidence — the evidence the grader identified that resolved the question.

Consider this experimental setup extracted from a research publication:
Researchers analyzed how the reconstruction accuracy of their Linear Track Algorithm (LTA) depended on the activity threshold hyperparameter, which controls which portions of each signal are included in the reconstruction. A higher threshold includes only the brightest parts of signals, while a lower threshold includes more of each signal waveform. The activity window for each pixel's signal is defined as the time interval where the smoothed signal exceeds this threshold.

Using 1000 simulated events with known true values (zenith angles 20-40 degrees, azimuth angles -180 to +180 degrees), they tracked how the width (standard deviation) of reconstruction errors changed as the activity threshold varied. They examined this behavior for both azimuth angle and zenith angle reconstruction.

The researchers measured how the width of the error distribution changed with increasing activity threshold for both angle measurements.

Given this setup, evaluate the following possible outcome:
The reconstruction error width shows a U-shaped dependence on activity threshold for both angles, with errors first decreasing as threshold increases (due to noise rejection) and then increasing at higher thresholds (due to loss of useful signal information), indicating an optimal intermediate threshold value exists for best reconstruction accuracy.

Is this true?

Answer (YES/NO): NO